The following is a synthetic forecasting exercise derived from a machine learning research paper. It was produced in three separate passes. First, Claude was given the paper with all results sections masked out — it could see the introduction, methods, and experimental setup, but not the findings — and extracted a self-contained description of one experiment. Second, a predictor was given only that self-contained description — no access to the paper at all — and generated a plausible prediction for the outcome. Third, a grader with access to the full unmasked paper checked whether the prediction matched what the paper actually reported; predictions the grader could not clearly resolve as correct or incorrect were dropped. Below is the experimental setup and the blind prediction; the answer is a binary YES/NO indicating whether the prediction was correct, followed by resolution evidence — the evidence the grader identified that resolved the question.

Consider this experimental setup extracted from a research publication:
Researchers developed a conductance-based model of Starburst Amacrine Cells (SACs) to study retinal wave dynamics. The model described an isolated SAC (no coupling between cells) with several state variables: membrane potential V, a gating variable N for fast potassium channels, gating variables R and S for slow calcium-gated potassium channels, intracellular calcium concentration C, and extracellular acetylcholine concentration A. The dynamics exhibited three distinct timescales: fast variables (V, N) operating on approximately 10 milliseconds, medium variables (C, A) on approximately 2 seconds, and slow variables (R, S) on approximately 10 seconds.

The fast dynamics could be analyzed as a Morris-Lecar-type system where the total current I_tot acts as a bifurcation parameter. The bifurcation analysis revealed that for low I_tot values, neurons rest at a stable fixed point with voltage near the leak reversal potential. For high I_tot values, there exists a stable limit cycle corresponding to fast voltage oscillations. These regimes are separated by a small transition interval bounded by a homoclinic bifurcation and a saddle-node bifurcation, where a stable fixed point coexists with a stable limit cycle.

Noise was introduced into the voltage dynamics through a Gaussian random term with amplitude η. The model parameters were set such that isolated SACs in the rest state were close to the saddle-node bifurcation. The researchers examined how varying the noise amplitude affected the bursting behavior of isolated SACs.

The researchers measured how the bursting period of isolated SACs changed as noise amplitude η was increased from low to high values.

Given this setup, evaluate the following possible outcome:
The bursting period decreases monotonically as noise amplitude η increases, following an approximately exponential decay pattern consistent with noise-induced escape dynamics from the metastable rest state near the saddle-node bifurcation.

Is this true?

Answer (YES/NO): NO